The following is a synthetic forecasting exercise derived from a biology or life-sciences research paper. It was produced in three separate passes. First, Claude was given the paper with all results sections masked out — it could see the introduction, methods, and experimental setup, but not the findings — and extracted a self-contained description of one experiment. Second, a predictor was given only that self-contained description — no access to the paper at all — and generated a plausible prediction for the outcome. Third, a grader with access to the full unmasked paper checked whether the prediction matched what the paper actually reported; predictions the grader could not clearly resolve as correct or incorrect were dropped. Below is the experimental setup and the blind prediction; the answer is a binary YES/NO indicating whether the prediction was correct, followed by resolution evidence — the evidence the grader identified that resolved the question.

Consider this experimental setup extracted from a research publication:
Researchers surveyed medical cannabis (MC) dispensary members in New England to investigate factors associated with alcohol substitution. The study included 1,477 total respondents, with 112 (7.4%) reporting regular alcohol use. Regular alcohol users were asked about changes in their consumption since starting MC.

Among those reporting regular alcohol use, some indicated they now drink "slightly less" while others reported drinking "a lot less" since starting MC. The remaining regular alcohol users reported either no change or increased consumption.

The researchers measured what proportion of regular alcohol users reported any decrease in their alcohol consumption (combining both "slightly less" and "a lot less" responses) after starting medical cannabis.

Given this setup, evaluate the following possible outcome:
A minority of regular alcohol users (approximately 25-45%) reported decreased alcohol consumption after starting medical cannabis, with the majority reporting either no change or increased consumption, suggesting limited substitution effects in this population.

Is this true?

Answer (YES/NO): YES